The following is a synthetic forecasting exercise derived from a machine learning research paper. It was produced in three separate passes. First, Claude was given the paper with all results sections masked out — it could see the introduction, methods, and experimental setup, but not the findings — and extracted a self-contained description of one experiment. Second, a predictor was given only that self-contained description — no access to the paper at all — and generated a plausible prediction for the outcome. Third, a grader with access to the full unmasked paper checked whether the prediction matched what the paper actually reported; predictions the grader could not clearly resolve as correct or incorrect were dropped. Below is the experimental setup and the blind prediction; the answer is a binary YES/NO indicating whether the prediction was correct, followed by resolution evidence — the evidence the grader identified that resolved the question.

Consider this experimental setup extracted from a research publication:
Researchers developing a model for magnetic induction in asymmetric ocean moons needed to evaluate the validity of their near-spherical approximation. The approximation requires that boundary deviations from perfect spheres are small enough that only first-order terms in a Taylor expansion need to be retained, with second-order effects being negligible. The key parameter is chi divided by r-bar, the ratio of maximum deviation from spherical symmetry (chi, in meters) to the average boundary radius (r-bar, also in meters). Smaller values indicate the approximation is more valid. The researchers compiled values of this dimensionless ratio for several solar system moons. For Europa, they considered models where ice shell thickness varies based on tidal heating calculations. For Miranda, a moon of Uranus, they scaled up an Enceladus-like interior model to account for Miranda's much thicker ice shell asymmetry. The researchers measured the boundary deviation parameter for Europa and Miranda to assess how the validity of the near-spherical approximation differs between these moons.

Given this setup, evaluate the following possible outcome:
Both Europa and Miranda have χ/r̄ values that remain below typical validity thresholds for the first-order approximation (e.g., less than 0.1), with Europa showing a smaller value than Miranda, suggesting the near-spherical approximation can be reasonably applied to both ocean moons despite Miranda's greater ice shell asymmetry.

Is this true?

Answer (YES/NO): NO